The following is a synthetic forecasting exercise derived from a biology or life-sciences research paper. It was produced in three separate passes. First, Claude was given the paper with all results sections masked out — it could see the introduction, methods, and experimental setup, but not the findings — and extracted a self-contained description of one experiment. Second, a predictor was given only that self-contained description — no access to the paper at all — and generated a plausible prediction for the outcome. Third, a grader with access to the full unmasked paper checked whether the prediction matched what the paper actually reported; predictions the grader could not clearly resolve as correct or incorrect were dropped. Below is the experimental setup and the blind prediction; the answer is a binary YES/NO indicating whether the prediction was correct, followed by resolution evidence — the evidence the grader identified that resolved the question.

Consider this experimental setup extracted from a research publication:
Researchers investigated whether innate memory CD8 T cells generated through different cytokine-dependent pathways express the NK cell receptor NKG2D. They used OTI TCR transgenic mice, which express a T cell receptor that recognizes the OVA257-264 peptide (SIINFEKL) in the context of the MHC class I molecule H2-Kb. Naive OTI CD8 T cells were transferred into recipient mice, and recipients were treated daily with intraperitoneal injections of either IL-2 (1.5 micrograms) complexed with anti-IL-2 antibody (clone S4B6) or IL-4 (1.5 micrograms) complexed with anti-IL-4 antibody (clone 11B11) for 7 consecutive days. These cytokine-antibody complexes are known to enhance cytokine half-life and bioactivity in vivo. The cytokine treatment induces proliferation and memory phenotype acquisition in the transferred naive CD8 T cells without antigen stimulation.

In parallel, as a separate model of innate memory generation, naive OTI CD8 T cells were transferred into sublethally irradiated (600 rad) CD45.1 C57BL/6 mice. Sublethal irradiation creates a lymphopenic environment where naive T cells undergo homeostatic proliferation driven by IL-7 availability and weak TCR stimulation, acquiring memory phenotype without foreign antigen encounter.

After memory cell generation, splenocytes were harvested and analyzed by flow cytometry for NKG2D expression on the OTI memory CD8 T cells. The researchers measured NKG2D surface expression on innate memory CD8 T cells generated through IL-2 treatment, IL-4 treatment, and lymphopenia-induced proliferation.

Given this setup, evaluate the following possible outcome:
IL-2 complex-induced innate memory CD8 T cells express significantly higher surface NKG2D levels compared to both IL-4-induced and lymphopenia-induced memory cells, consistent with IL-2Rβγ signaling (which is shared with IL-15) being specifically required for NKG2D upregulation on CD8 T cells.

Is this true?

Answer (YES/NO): NO